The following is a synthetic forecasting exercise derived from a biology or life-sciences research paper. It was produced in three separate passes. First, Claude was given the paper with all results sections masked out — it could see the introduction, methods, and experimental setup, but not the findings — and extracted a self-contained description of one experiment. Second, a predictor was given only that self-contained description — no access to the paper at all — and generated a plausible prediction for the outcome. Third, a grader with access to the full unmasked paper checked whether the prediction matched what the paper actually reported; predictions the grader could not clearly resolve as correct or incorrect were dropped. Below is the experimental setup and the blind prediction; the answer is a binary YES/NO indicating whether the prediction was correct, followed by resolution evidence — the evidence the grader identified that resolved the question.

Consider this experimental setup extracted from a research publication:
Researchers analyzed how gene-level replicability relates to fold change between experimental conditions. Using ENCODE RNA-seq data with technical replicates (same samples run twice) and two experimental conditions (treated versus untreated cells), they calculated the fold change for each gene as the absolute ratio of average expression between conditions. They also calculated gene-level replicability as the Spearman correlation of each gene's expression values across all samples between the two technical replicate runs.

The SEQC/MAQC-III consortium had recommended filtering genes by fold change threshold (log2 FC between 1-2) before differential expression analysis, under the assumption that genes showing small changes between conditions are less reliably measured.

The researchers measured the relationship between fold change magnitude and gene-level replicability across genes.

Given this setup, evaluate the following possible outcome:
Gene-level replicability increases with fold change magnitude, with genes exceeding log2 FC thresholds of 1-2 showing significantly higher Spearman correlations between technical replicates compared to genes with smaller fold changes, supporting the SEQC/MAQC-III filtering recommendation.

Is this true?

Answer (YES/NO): YES